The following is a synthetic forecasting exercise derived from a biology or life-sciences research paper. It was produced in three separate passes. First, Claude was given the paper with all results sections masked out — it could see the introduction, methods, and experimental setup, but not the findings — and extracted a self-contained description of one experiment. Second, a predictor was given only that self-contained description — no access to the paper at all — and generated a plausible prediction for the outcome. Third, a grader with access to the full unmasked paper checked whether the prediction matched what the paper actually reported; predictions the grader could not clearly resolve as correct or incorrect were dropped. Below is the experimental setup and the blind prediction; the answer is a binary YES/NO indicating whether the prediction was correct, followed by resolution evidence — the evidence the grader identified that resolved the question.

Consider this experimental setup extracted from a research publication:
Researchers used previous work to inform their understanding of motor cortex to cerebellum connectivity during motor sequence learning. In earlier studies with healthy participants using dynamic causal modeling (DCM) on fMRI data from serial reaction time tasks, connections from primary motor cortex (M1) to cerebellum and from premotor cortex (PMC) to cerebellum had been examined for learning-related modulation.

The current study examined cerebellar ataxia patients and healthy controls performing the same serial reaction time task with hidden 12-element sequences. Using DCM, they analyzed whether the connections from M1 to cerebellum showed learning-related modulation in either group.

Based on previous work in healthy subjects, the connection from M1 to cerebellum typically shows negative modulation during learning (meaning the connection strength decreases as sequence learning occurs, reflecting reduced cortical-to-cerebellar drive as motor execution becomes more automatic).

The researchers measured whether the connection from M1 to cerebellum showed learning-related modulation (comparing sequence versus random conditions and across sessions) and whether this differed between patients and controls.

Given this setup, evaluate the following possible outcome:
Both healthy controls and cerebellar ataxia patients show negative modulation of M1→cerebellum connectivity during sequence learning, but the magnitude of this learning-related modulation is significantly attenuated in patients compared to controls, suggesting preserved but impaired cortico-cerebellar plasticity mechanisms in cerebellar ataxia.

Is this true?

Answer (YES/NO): NO